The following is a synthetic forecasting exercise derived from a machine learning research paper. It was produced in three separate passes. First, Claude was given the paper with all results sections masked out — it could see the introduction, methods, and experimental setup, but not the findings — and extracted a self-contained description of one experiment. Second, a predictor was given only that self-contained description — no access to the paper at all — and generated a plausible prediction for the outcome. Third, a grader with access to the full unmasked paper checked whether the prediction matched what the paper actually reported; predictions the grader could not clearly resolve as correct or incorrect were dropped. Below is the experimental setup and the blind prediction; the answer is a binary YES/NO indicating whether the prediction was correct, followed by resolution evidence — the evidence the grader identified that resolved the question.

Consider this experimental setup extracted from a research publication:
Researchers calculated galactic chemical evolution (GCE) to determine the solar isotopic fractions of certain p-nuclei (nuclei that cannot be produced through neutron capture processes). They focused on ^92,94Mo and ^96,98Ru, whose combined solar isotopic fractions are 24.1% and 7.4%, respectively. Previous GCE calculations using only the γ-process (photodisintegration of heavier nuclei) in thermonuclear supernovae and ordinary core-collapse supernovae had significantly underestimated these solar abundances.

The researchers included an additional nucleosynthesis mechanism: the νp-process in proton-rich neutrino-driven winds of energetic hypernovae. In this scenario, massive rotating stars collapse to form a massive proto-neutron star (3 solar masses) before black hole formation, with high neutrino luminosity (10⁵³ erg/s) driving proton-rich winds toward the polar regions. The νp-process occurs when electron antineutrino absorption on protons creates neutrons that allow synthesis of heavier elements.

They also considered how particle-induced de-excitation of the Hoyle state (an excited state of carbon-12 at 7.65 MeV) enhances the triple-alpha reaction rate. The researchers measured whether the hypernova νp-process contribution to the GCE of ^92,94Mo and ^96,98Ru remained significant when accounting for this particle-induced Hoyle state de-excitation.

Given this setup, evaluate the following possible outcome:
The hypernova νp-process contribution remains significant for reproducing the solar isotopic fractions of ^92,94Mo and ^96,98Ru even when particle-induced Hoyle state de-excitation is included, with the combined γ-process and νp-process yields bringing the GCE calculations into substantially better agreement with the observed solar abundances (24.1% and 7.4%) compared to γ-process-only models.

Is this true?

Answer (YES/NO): YES